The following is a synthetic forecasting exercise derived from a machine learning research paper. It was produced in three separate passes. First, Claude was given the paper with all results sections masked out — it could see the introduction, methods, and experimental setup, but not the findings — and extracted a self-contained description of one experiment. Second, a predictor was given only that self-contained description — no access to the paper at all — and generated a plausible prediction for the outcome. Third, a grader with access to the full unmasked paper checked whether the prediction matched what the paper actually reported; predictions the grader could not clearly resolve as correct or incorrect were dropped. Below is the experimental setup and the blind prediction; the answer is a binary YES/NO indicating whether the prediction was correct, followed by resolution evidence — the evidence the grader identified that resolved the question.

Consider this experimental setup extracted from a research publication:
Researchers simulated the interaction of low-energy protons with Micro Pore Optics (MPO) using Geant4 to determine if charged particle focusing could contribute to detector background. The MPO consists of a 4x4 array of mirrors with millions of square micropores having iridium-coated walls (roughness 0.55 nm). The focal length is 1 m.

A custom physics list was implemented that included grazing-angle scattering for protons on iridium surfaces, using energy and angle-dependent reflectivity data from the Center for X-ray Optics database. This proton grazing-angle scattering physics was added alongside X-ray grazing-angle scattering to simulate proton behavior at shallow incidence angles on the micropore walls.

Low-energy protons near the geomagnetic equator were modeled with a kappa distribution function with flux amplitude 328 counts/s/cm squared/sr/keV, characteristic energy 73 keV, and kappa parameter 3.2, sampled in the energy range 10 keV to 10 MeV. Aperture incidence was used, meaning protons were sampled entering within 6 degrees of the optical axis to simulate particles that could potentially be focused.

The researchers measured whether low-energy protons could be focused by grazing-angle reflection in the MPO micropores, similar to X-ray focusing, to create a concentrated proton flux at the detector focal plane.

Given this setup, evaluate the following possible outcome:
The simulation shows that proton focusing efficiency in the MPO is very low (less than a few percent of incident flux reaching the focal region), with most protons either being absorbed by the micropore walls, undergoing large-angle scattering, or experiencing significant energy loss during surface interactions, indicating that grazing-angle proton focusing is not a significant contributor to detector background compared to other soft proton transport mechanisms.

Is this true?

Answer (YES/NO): YES